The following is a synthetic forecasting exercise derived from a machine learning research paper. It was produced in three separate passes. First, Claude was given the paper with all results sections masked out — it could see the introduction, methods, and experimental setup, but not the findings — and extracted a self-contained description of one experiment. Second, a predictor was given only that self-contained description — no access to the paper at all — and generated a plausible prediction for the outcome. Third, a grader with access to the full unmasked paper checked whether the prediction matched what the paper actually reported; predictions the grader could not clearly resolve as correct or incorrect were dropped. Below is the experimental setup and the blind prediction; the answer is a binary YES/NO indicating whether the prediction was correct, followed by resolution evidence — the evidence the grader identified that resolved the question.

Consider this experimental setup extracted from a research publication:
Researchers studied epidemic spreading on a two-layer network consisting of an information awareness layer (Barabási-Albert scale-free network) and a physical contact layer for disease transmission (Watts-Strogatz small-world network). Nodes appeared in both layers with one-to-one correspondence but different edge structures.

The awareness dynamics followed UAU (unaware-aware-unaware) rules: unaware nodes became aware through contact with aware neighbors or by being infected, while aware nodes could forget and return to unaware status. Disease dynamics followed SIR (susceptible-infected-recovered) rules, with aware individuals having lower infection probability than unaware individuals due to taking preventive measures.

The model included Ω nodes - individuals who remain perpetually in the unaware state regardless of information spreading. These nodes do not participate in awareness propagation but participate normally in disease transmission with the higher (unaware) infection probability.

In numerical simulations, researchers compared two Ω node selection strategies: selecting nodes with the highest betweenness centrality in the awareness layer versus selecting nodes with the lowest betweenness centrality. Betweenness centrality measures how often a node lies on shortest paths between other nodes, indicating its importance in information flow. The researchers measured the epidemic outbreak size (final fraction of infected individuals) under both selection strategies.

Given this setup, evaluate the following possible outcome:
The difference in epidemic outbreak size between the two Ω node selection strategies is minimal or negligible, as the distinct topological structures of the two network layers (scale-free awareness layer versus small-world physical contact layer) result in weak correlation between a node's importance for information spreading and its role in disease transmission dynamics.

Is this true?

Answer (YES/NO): NO